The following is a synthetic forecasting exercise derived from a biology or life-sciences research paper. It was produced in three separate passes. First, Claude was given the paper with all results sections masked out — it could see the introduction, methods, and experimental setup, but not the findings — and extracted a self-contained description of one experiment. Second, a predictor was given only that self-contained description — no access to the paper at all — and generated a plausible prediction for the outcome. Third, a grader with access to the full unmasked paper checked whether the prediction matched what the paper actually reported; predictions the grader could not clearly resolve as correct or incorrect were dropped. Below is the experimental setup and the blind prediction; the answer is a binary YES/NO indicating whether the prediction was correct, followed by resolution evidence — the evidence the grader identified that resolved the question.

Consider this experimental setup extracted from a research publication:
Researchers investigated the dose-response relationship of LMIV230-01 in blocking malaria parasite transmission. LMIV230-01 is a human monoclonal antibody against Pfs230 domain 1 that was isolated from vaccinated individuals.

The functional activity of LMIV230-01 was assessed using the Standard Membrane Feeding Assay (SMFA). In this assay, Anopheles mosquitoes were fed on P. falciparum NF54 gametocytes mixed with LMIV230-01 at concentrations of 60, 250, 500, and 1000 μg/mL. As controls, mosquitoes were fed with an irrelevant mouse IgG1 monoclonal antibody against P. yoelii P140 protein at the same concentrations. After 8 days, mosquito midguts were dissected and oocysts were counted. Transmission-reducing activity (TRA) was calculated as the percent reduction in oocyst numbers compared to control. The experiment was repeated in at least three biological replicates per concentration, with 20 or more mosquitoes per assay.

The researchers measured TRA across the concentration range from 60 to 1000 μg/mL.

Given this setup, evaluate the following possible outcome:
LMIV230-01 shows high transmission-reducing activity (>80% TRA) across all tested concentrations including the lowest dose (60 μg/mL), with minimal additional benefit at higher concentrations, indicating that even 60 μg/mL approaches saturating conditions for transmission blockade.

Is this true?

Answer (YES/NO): YES